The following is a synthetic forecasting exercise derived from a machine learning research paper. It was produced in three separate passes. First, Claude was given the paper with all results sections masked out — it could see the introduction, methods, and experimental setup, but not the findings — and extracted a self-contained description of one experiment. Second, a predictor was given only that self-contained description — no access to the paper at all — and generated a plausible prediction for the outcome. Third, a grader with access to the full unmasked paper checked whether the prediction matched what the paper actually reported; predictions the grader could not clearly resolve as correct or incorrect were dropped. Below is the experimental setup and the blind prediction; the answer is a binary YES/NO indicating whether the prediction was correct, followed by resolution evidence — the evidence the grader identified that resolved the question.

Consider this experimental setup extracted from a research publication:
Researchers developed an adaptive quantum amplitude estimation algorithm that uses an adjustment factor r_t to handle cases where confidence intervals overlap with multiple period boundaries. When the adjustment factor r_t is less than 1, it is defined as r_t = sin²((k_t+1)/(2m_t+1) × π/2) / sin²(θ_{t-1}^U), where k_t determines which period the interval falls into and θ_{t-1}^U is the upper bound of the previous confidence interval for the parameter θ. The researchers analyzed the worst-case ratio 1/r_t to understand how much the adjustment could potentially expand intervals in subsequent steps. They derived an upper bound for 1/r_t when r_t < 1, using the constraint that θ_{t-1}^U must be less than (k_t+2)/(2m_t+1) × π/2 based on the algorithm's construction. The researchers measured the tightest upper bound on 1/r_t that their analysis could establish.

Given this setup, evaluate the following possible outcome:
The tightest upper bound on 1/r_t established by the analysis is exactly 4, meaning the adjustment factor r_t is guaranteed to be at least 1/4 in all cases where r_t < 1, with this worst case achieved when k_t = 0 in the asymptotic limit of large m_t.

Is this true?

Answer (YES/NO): YES